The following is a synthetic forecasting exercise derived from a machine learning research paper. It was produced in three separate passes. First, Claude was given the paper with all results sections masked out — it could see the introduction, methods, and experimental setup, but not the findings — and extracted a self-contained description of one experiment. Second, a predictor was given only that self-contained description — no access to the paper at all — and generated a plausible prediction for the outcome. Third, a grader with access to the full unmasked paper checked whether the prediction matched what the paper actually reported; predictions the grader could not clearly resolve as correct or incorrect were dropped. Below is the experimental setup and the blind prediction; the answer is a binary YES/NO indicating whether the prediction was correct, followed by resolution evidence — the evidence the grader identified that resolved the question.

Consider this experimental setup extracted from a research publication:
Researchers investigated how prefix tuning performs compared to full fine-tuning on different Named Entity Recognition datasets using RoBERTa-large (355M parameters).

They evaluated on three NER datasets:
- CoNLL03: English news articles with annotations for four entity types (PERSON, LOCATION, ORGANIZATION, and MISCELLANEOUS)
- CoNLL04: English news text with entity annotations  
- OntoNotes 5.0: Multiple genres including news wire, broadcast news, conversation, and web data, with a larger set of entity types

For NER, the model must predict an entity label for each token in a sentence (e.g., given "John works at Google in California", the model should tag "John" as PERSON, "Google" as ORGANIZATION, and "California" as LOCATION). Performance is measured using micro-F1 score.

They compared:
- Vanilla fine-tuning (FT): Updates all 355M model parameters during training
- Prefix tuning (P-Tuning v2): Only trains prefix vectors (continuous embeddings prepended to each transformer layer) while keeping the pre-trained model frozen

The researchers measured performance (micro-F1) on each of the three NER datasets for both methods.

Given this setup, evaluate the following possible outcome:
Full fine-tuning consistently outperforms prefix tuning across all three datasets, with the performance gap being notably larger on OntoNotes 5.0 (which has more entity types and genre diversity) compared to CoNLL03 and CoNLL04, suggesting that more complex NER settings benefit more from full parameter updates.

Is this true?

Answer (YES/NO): NO